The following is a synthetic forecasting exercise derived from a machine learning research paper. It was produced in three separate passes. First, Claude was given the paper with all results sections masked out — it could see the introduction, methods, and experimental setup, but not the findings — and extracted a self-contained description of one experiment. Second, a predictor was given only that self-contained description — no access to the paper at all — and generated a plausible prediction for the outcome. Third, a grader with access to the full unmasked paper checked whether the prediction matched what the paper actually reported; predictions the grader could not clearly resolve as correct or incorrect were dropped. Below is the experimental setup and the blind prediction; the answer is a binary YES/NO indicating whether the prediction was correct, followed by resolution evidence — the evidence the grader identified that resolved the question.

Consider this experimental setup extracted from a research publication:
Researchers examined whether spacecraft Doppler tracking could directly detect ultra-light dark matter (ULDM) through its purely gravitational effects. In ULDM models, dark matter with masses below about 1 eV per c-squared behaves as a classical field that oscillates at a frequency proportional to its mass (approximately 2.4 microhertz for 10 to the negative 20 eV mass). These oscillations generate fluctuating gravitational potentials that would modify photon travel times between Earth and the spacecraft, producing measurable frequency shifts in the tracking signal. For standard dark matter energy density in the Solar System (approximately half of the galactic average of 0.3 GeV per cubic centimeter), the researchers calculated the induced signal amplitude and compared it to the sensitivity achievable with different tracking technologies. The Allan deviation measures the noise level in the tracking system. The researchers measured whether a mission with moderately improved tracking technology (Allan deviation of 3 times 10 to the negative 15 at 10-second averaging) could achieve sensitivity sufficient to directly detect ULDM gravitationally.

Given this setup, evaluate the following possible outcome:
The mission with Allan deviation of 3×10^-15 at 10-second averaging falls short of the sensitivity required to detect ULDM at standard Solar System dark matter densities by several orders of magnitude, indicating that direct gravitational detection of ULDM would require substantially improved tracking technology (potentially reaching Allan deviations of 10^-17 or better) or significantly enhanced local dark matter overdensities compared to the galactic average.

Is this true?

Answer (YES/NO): NO